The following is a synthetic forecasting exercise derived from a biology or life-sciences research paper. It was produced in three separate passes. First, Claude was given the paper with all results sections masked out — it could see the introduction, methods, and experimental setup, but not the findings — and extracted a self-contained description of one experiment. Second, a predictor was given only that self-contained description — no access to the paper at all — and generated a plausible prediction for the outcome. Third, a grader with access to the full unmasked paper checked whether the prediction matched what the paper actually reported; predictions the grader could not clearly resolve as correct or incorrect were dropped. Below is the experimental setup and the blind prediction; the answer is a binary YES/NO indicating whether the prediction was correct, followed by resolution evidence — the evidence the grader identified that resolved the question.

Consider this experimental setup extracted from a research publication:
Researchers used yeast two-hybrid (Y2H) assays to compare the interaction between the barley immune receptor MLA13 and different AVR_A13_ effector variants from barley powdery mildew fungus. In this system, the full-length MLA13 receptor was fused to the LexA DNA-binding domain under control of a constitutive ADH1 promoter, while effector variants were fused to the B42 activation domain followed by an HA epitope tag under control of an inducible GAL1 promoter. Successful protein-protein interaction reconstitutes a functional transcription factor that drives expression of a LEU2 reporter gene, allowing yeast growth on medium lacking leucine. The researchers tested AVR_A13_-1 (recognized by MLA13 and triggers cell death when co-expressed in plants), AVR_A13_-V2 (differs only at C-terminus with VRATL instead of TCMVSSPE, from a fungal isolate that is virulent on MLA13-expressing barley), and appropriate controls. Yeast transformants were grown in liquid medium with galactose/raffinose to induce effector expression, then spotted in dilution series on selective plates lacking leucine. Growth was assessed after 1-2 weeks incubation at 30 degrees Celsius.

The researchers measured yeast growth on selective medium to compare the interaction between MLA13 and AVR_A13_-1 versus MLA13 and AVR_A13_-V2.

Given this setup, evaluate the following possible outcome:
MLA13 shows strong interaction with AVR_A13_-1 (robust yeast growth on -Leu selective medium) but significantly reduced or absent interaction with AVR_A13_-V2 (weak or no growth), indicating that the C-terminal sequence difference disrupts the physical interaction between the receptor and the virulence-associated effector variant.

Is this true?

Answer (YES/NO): NO